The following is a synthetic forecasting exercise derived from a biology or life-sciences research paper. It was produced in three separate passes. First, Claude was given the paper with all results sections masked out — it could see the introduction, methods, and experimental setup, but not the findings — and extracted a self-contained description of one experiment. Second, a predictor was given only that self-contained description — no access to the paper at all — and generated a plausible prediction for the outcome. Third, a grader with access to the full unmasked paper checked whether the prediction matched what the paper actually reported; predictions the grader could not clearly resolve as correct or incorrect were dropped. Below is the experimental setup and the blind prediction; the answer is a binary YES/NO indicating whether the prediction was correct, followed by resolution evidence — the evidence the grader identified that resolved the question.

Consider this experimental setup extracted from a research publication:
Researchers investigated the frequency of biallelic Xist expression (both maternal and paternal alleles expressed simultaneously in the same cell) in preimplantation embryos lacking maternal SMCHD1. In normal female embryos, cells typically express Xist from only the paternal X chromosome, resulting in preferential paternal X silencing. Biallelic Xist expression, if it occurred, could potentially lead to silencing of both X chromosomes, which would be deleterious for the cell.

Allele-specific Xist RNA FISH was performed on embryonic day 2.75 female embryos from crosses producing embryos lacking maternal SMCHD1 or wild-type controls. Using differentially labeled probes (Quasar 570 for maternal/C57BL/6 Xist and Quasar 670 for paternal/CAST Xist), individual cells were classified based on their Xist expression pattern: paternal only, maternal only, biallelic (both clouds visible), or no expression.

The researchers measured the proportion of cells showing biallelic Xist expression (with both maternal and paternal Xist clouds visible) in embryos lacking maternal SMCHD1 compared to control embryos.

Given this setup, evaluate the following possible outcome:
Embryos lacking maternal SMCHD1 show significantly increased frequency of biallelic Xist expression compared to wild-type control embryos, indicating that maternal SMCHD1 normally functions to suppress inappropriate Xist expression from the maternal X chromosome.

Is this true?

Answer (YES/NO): YES